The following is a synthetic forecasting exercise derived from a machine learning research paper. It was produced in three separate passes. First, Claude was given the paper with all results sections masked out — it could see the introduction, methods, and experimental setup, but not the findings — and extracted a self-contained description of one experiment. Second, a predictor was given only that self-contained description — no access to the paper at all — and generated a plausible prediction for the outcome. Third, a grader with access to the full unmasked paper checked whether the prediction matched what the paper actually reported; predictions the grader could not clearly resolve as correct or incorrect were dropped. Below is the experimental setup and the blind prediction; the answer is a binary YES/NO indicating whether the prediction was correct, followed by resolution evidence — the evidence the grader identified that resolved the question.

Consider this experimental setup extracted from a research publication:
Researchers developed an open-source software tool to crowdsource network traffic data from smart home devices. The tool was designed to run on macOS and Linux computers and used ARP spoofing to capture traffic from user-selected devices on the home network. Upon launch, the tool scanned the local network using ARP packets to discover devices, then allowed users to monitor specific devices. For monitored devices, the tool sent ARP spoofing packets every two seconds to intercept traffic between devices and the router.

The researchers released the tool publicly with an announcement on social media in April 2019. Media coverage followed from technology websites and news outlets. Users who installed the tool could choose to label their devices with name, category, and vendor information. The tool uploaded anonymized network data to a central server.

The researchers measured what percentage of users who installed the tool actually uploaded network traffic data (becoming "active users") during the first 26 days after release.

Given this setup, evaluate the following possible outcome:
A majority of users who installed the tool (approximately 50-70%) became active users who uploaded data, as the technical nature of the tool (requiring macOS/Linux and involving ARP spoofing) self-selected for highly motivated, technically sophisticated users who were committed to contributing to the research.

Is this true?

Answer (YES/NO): YES